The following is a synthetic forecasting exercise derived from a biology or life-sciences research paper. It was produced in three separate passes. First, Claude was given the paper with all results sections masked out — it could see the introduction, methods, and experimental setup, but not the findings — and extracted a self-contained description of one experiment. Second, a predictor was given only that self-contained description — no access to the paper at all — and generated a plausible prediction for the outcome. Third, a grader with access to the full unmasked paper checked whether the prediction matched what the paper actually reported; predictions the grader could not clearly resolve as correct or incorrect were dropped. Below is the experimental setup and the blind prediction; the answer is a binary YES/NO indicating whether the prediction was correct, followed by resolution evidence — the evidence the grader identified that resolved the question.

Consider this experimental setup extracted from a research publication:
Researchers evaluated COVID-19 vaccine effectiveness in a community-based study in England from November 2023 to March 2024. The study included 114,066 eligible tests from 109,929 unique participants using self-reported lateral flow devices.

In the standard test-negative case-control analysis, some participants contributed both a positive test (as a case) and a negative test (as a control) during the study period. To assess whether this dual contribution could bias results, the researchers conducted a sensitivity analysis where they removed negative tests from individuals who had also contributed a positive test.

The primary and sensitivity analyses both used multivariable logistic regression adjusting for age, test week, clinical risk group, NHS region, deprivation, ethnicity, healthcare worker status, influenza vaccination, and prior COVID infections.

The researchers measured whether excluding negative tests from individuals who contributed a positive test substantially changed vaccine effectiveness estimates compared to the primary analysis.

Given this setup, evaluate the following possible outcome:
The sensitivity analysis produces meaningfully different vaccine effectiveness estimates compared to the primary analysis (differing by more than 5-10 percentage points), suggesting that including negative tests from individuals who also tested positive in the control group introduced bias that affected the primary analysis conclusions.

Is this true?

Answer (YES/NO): NO